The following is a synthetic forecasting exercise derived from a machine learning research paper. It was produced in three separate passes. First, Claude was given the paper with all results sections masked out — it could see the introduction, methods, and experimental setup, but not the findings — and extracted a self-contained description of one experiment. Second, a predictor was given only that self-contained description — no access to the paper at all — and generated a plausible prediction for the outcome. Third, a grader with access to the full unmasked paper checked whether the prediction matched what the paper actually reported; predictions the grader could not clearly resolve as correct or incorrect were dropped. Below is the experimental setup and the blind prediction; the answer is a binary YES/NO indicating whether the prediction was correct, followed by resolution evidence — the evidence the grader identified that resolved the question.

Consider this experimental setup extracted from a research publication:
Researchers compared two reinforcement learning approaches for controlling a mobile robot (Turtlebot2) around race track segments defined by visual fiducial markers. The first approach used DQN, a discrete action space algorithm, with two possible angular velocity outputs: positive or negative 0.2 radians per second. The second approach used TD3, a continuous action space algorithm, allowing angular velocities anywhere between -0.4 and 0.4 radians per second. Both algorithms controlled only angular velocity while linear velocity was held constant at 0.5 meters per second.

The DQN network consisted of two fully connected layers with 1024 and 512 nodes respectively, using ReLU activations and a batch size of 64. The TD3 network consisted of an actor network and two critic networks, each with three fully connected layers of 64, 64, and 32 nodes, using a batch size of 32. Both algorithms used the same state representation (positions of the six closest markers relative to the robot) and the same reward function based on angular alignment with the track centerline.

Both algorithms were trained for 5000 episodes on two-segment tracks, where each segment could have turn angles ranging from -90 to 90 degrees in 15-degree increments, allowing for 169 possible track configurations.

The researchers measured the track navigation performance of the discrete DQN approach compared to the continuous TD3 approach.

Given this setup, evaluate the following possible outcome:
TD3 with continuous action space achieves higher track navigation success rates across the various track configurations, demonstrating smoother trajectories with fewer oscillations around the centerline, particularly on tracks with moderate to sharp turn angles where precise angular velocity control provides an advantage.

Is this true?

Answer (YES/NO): NO